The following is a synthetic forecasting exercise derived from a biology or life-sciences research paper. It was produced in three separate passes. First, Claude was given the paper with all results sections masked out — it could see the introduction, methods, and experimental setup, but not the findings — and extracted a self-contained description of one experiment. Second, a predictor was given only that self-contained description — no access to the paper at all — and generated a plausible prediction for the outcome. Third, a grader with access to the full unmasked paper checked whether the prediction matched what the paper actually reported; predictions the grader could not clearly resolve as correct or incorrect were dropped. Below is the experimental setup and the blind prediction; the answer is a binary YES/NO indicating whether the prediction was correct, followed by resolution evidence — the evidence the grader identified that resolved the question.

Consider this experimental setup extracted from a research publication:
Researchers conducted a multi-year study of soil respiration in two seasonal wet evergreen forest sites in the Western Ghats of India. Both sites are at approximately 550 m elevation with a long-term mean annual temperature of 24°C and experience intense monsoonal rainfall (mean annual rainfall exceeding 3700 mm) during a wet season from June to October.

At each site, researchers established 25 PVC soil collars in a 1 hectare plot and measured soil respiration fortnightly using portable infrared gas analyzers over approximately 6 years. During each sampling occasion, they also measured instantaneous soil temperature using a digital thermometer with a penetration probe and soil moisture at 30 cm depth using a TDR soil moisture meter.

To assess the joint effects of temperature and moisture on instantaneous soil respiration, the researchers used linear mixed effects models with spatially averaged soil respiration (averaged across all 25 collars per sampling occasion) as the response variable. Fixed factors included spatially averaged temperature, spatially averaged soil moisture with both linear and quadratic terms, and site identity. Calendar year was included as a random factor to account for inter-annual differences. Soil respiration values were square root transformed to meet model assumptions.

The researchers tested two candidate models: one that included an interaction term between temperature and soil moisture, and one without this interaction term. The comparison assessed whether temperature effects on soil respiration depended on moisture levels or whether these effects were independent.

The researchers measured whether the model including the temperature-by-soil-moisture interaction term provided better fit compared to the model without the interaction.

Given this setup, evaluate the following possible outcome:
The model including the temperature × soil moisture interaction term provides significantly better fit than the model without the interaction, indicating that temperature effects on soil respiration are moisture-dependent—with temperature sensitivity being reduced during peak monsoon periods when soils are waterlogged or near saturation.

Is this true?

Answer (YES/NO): NO